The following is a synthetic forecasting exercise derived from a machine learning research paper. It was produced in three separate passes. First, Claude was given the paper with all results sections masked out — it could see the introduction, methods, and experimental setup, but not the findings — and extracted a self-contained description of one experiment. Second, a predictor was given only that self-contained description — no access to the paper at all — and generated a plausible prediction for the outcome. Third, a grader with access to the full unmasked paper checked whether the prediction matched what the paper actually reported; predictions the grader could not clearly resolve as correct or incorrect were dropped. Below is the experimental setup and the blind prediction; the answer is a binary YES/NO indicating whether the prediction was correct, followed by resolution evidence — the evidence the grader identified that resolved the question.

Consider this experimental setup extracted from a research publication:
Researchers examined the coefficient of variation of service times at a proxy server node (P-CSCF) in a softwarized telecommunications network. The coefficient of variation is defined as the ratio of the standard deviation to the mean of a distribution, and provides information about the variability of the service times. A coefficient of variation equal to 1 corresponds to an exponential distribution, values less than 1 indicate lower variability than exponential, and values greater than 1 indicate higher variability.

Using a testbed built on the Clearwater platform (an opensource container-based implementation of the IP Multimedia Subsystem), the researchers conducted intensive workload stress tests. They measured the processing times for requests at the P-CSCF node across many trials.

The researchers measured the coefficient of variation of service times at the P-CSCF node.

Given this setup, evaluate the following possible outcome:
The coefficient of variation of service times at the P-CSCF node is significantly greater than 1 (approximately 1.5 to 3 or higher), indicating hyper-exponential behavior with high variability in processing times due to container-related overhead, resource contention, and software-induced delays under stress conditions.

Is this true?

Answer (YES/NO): NO